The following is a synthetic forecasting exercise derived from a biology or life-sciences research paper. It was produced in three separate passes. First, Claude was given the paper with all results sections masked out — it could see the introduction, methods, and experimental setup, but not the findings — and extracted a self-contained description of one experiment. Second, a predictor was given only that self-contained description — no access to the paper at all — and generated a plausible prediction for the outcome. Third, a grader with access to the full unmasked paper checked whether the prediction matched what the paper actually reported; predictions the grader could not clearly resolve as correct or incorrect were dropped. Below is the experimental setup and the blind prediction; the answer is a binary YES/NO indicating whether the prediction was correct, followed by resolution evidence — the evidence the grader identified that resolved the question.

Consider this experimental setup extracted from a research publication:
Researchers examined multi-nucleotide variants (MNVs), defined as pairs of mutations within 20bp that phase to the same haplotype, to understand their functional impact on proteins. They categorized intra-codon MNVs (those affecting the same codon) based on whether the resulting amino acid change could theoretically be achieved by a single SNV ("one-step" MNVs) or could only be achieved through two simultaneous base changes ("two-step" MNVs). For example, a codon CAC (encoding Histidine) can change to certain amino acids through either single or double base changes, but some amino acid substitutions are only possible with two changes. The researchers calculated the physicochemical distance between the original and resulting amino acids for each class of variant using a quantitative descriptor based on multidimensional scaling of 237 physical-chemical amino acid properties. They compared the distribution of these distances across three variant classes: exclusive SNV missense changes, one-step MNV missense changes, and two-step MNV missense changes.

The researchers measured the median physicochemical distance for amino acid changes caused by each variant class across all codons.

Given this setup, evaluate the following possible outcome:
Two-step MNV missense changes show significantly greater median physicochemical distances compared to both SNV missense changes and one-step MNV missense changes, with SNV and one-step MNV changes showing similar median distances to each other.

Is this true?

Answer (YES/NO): NO